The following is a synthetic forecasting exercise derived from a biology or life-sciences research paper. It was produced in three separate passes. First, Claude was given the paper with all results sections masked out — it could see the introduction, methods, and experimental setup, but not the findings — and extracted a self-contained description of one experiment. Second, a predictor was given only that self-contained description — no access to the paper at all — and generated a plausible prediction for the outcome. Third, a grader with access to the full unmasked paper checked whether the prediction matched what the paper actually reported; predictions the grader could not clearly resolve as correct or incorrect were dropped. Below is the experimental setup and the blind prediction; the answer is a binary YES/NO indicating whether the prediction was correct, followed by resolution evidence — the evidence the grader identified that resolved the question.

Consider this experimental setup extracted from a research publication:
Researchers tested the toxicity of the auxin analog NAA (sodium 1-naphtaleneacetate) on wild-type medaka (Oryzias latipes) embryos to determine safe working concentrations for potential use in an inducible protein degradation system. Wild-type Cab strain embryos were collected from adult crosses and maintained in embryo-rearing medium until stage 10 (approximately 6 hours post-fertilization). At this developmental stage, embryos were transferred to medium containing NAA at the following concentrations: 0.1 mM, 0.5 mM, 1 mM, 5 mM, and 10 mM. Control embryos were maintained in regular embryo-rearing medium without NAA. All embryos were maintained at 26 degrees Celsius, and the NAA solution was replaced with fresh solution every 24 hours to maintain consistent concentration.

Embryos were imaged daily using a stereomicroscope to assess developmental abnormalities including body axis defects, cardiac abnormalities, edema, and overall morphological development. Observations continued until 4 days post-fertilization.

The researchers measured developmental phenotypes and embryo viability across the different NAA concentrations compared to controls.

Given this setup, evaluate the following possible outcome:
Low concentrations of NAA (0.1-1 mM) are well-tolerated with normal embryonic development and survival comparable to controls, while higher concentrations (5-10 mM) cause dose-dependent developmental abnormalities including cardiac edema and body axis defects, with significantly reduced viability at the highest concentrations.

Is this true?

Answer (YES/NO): NO